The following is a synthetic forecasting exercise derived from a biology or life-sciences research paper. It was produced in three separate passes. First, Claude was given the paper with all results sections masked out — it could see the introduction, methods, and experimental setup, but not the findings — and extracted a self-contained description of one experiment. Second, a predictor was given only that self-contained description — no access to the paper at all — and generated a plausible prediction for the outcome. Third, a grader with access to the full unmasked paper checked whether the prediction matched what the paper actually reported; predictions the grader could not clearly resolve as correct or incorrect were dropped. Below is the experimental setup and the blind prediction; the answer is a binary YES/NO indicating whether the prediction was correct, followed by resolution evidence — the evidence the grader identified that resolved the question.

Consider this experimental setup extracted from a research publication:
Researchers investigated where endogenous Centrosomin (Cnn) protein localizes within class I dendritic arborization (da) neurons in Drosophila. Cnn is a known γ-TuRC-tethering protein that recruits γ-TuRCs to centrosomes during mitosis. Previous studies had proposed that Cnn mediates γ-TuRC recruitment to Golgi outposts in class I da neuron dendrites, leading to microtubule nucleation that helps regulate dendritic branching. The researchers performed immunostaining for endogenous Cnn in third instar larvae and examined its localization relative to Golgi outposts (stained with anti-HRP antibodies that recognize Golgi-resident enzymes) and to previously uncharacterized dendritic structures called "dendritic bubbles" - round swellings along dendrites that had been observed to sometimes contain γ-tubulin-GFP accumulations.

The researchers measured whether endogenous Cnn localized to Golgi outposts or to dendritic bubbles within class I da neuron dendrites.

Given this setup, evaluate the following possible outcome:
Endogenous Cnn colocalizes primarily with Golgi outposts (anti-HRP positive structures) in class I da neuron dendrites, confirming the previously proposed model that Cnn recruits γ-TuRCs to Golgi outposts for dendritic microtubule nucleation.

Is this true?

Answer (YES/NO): NO